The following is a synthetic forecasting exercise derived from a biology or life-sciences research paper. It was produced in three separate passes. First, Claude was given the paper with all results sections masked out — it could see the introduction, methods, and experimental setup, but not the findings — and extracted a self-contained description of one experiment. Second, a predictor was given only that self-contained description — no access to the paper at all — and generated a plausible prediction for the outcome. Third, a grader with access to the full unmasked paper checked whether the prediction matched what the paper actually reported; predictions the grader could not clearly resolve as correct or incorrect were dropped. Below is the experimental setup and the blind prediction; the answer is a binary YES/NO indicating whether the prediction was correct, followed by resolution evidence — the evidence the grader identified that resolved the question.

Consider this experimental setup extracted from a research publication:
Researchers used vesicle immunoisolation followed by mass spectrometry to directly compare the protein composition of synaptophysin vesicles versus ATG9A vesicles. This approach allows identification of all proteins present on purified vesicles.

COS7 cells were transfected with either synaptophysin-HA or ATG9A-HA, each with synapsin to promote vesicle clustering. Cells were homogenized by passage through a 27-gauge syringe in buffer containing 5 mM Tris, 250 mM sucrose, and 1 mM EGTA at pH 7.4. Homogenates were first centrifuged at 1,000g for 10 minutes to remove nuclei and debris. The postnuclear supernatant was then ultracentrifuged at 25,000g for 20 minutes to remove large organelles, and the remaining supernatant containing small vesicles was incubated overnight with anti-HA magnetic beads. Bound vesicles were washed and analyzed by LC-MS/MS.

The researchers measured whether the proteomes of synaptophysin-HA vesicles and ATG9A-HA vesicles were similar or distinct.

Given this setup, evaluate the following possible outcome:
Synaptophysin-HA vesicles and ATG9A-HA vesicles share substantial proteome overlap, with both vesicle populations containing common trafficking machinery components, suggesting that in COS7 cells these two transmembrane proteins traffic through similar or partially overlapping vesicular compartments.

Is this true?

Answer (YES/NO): NO